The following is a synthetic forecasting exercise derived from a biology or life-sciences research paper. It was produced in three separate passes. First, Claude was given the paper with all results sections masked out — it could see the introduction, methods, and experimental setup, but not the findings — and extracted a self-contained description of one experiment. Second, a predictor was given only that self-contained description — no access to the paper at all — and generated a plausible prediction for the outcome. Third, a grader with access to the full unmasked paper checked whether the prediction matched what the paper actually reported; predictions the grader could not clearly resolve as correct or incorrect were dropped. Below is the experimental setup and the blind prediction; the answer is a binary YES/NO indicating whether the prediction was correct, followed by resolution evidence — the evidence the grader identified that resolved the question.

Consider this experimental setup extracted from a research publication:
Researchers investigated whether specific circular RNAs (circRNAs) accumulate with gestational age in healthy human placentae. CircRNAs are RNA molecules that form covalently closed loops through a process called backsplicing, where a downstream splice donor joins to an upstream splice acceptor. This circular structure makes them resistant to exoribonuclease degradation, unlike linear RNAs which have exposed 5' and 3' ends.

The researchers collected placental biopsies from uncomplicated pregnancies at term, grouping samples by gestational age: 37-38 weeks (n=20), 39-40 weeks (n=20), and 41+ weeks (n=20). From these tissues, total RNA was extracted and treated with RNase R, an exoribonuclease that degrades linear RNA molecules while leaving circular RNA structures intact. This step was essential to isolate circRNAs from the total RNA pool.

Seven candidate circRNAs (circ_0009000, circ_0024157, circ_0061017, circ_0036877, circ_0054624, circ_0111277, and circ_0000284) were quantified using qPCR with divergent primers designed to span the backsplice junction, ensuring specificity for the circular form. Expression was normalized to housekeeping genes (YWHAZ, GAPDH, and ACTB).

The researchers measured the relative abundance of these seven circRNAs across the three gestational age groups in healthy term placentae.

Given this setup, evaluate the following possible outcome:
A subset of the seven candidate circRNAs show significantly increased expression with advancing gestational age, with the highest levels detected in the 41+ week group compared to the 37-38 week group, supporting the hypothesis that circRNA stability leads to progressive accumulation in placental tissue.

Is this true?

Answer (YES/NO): NO